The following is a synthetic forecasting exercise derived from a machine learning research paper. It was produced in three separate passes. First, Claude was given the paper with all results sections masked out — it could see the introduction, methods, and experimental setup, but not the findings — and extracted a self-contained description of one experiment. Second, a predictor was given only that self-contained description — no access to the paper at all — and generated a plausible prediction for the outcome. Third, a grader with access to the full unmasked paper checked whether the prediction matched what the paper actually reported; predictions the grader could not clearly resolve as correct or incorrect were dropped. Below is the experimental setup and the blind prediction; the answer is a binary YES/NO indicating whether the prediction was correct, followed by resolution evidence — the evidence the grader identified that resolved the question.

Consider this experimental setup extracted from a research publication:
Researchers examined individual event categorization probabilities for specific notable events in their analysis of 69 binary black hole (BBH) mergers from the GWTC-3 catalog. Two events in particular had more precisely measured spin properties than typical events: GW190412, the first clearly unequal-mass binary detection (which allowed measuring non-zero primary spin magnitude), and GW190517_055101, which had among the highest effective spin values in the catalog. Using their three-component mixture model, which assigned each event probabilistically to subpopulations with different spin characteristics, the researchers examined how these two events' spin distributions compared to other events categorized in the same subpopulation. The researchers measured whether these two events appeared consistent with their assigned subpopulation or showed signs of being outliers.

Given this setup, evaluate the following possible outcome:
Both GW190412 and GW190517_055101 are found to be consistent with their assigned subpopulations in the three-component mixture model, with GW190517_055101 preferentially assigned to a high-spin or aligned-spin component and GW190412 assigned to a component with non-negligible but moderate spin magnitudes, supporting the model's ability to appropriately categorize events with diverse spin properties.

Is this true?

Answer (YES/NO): NO